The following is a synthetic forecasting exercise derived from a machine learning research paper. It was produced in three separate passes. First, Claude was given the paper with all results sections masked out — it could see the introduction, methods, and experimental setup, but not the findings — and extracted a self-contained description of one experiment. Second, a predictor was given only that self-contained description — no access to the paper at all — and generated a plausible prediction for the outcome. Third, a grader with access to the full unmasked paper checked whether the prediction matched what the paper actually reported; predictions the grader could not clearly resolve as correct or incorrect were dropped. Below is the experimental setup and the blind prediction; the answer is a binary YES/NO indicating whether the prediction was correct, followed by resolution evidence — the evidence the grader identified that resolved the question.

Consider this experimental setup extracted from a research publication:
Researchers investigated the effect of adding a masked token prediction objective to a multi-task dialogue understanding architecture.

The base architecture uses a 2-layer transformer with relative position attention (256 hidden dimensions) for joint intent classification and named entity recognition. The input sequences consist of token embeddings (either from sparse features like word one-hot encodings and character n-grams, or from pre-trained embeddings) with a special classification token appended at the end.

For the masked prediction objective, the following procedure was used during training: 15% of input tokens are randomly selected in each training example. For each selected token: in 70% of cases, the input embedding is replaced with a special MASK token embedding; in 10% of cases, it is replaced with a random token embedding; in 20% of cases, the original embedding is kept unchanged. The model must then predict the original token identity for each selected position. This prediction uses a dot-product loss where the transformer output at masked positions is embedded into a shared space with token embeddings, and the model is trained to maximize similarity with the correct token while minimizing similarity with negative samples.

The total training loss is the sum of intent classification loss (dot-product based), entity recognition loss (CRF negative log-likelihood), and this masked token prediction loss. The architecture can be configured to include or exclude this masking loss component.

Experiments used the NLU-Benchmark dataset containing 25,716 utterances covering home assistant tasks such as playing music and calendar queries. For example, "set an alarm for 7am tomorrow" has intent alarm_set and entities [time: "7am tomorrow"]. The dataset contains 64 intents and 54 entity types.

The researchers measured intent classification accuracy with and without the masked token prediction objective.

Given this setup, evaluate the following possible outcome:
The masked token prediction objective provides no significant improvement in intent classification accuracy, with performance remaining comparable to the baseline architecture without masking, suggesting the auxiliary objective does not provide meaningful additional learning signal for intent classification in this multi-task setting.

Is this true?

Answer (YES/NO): NO